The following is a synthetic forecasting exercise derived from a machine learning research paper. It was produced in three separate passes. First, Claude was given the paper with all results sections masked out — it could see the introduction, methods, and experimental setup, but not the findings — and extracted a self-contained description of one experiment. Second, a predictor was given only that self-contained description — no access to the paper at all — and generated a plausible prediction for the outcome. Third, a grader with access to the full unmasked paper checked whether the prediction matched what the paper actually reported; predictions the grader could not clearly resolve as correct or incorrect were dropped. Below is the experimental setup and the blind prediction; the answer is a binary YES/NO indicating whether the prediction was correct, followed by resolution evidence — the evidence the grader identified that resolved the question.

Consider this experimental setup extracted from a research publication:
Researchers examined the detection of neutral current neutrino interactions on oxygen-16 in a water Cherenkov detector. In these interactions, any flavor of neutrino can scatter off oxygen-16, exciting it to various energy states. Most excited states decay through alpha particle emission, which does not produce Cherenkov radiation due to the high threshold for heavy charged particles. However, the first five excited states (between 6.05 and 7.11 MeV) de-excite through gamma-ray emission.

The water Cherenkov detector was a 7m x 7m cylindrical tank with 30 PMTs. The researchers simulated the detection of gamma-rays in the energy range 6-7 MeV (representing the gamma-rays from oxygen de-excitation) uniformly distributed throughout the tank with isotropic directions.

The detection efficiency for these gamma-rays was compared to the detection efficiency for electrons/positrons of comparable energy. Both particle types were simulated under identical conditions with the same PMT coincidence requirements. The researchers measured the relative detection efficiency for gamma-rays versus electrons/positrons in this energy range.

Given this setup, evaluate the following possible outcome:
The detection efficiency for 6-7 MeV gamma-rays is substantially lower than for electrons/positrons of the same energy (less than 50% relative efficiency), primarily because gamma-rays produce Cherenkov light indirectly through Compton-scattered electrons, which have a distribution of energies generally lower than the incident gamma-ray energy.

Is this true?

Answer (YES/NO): NO